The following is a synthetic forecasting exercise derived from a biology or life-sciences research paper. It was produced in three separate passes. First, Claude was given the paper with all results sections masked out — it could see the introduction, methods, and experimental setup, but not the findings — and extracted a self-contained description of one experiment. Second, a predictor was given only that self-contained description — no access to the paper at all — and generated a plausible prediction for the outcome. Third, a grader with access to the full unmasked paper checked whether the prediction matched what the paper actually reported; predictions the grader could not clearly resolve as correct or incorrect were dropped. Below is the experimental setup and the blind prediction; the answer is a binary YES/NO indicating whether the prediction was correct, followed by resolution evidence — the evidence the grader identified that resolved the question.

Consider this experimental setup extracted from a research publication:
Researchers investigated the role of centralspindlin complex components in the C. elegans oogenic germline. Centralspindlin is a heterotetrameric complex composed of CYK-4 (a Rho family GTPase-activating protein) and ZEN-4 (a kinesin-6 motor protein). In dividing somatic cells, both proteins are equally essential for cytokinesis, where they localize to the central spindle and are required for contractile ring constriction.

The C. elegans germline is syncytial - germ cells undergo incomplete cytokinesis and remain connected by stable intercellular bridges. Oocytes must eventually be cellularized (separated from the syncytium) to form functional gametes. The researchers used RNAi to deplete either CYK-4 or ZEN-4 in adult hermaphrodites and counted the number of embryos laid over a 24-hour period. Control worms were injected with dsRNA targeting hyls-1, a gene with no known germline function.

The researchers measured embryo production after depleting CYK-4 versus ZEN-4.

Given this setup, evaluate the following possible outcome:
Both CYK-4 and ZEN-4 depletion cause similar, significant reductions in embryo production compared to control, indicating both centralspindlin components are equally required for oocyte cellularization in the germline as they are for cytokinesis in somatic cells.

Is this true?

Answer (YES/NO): NO